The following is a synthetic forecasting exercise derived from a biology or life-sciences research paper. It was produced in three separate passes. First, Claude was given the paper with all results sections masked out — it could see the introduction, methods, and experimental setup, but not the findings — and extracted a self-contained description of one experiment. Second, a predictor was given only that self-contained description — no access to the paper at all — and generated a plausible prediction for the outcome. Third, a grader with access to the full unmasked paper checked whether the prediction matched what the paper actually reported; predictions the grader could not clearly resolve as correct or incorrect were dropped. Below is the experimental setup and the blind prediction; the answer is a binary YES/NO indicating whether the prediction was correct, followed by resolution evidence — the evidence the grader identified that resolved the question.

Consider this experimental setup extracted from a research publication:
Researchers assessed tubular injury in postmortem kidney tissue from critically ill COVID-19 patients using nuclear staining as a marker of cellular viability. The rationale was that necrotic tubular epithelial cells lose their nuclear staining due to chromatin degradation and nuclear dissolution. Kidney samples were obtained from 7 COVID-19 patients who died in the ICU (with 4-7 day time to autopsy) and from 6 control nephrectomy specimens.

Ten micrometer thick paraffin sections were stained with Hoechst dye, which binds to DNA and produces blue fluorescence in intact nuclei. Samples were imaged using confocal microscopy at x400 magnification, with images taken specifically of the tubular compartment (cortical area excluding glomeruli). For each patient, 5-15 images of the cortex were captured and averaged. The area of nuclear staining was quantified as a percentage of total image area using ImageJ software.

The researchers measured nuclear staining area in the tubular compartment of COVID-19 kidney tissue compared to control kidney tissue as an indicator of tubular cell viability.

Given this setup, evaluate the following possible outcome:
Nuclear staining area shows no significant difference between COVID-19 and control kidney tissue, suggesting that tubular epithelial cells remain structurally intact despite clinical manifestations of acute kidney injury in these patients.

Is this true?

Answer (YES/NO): NO